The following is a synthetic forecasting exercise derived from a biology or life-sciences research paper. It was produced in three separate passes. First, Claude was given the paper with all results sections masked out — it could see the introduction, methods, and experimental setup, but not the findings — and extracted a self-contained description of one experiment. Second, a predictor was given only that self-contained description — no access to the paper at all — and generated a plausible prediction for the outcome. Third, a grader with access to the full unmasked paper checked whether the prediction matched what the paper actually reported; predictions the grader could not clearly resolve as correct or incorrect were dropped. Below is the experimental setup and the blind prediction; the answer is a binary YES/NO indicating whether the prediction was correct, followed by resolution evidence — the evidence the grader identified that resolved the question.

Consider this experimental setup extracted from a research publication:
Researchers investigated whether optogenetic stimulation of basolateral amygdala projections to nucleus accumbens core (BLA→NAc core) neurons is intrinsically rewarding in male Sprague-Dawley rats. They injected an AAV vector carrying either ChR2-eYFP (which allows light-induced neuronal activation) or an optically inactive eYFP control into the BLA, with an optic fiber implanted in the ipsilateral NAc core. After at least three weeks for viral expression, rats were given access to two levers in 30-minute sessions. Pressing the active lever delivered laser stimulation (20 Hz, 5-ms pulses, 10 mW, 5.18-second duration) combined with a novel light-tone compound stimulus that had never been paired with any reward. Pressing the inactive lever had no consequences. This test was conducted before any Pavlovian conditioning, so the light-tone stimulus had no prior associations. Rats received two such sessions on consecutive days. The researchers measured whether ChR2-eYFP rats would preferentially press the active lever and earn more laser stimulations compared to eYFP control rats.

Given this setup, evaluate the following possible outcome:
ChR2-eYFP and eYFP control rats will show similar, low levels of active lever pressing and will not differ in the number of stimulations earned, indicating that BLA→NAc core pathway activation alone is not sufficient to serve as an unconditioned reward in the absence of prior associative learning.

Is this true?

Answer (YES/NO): NO